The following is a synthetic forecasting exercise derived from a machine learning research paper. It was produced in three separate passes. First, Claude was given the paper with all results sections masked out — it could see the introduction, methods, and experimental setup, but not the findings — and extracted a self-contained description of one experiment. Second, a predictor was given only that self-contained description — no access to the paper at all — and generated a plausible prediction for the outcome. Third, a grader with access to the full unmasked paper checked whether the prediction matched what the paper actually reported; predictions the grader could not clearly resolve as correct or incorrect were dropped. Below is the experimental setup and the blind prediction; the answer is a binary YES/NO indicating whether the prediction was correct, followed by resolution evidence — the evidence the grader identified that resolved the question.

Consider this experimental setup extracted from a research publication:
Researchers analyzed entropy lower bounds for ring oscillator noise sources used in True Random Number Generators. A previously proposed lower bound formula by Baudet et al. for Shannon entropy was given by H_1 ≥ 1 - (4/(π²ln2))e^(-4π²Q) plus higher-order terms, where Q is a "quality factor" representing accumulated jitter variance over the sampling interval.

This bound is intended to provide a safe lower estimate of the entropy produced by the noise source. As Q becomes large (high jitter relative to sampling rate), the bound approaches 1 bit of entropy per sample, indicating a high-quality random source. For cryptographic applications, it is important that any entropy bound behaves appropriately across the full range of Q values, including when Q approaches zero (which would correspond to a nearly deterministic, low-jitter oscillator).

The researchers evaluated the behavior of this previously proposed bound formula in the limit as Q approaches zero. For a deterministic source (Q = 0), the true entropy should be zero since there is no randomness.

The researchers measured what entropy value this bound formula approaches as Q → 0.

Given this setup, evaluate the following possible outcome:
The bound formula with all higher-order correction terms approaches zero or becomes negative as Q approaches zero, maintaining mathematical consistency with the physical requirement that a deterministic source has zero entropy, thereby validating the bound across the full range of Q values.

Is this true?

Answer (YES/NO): NO